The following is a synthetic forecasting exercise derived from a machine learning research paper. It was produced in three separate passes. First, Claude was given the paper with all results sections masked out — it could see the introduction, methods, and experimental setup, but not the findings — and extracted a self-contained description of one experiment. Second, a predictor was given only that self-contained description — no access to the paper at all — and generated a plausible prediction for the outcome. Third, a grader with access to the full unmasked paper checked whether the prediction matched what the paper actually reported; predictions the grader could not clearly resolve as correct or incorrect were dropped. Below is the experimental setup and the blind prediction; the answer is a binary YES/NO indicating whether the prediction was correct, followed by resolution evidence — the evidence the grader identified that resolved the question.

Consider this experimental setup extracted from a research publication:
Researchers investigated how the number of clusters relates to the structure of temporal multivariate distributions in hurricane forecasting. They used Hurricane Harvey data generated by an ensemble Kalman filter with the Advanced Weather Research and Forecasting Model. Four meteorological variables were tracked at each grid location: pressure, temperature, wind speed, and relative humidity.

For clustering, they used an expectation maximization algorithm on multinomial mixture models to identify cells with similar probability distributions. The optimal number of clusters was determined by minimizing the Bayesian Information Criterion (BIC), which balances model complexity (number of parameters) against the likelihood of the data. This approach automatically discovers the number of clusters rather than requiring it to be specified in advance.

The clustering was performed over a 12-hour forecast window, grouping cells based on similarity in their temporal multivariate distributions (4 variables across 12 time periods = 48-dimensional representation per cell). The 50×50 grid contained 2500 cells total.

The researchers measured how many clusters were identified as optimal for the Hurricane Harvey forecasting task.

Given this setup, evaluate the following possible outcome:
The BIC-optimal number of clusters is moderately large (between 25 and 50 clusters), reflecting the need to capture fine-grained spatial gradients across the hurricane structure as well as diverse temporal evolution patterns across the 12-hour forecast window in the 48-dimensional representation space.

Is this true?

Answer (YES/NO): NO